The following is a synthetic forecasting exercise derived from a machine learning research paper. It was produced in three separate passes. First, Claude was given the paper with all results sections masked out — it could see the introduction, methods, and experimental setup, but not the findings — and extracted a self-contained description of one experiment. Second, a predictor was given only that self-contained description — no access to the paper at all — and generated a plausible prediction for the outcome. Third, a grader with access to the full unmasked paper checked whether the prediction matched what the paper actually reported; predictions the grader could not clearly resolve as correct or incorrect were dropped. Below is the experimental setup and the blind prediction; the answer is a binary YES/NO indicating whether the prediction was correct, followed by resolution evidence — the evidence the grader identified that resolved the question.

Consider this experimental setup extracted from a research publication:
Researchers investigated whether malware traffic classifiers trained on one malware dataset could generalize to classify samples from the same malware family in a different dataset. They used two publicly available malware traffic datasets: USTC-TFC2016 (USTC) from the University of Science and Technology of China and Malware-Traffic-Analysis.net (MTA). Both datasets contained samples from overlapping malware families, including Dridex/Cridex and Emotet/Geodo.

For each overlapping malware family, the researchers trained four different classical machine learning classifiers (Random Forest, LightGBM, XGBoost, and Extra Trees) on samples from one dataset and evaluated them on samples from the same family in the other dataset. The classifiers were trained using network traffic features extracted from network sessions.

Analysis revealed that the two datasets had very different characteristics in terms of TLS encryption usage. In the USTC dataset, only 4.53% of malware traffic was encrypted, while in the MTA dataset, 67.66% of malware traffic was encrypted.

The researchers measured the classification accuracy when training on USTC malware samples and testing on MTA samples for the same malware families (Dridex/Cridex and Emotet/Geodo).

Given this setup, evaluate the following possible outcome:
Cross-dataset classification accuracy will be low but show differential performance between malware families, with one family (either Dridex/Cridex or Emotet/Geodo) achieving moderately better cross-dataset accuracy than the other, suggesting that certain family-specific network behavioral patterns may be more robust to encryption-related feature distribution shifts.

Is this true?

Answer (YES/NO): NO